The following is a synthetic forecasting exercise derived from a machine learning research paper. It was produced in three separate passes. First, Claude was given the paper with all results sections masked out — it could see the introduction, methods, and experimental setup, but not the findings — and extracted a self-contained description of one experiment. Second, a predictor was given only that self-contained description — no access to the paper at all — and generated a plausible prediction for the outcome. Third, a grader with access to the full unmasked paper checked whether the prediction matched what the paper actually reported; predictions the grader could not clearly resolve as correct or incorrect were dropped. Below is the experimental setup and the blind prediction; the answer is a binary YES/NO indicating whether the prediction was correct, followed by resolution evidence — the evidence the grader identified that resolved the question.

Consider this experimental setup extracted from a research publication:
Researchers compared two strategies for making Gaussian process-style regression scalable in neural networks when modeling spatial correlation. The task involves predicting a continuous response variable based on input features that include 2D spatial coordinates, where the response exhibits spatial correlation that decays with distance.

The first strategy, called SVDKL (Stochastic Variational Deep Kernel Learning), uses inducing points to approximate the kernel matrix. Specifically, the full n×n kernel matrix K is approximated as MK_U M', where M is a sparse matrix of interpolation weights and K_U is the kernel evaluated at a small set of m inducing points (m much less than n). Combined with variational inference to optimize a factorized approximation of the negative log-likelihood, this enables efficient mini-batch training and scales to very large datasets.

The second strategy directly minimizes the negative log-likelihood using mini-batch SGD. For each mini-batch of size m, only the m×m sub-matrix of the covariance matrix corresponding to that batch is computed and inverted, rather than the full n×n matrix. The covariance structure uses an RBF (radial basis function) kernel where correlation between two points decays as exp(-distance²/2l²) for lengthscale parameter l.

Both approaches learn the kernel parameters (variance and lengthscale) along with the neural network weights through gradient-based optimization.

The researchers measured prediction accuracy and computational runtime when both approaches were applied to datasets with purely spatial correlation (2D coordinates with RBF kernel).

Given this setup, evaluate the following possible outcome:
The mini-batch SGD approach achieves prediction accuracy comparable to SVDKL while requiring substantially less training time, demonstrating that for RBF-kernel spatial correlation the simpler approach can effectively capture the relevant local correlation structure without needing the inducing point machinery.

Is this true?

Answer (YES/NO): YES